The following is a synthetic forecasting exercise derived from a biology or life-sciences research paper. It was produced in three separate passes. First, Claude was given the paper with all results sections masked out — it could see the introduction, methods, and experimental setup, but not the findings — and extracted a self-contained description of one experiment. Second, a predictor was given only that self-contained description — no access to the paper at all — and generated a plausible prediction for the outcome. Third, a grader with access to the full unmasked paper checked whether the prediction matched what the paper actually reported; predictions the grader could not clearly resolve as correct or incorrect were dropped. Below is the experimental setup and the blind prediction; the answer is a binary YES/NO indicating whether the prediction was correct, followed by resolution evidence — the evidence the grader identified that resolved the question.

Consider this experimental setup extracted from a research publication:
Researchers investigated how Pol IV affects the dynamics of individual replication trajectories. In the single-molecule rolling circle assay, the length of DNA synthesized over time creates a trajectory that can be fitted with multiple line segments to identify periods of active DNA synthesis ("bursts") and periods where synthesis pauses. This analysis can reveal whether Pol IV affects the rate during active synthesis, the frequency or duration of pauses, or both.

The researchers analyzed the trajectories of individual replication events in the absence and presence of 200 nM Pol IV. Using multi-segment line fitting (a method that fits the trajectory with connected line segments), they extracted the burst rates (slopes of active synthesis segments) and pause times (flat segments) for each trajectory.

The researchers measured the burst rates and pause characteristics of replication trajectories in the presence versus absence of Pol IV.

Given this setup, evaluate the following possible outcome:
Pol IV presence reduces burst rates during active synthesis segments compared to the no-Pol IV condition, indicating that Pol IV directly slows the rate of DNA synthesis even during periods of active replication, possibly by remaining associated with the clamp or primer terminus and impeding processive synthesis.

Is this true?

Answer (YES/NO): YES